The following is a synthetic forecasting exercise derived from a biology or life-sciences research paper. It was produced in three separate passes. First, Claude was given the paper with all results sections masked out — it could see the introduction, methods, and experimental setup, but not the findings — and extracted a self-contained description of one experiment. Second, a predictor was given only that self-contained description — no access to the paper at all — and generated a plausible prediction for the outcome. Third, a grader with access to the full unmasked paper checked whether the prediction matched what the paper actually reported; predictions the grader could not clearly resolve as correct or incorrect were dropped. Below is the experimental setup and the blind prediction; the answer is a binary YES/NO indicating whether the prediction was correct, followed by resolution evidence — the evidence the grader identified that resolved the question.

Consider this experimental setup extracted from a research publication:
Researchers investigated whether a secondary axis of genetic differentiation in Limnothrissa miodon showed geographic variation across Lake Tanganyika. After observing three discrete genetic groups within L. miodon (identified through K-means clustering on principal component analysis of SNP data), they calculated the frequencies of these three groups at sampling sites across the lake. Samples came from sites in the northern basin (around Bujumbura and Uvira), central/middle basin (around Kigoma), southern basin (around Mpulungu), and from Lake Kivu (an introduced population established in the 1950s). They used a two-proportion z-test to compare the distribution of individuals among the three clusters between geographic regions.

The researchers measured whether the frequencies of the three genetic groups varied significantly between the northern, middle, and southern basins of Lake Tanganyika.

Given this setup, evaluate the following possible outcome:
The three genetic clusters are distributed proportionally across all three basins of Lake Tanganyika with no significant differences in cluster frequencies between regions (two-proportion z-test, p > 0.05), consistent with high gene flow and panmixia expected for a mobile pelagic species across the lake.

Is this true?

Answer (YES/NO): NO